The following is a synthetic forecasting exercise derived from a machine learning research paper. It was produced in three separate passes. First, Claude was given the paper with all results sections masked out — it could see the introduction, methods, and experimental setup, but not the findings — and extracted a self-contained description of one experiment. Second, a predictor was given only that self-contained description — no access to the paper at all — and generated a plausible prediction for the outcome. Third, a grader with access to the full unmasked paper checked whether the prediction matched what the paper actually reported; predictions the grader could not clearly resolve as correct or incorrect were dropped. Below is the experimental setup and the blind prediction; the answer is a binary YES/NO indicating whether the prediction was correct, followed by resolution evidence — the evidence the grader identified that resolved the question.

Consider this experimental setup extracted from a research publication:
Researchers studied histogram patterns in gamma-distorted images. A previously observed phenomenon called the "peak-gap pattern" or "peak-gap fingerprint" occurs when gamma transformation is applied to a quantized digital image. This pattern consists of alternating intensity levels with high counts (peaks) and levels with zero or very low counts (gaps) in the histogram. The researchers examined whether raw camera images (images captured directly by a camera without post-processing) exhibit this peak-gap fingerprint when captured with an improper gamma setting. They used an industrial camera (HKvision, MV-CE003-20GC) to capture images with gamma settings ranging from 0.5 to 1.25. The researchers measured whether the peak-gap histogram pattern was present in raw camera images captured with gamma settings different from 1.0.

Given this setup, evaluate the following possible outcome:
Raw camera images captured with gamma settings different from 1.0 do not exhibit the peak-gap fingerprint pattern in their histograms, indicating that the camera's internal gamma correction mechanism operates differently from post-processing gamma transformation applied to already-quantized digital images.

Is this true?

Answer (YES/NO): YES